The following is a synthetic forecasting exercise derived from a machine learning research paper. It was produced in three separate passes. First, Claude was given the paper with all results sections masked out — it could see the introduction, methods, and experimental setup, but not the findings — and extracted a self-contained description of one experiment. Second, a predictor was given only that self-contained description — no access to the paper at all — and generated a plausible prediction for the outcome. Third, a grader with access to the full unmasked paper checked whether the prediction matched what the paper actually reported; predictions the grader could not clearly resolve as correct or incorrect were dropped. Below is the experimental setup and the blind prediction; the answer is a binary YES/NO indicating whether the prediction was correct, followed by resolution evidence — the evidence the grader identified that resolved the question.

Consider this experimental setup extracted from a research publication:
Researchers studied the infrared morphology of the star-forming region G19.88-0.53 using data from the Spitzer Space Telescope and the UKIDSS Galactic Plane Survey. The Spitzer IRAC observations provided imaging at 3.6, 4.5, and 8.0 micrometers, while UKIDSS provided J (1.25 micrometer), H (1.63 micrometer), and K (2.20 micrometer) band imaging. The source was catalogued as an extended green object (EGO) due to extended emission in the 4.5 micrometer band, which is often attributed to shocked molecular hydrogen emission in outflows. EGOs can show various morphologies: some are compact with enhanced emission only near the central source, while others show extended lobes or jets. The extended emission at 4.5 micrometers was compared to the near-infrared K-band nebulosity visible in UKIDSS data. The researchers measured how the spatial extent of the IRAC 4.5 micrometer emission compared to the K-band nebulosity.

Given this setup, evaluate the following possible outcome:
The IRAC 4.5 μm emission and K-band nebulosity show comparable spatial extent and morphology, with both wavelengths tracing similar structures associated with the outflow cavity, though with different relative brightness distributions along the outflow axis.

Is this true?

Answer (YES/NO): NO